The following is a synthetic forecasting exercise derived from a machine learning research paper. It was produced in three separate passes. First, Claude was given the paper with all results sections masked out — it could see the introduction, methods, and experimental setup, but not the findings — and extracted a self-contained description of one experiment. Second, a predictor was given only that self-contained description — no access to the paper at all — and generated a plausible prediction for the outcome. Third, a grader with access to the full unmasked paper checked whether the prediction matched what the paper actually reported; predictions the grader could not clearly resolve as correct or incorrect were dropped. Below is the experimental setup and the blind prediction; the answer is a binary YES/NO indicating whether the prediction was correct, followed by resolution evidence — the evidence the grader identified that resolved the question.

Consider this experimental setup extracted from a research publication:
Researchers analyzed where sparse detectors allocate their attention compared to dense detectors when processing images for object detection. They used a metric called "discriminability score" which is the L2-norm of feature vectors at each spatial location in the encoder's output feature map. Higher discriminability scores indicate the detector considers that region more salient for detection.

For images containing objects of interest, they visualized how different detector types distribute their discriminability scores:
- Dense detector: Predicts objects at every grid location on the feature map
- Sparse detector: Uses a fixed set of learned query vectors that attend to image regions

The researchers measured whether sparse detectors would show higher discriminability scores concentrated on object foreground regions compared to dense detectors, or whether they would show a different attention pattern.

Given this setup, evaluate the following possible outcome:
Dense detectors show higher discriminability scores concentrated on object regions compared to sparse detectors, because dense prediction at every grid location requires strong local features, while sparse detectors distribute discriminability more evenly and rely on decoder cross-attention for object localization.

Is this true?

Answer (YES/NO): NO